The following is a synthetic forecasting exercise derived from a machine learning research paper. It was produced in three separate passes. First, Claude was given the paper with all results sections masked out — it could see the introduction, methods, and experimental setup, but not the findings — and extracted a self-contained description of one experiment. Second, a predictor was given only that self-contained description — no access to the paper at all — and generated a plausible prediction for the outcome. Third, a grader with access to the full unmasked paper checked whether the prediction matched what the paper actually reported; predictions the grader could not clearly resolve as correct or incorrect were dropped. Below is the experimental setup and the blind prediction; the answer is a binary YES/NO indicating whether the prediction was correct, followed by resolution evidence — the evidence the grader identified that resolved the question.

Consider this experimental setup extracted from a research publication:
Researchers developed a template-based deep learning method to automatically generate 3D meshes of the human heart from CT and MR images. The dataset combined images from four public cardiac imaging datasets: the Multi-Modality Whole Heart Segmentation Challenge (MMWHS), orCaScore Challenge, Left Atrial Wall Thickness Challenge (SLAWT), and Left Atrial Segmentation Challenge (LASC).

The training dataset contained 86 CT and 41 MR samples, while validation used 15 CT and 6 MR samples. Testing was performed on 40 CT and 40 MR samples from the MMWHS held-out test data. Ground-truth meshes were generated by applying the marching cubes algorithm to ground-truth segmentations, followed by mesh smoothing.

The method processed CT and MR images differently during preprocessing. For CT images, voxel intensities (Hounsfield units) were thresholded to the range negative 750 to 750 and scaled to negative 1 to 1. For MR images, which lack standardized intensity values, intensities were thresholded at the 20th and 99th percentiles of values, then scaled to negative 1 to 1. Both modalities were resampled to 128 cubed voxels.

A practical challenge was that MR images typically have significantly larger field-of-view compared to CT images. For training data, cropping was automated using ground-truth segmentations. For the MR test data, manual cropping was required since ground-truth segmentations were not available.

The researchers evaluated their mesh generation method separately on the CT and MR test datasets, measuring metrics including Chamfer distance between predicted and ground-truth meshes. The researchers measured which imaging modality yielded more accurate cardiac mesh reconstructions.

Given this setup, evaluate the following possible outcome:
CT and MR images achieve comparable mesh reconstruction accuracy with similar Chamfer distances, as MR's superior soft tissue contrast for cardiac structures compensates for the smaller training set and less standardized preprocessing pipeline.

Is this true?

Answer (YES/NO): NO